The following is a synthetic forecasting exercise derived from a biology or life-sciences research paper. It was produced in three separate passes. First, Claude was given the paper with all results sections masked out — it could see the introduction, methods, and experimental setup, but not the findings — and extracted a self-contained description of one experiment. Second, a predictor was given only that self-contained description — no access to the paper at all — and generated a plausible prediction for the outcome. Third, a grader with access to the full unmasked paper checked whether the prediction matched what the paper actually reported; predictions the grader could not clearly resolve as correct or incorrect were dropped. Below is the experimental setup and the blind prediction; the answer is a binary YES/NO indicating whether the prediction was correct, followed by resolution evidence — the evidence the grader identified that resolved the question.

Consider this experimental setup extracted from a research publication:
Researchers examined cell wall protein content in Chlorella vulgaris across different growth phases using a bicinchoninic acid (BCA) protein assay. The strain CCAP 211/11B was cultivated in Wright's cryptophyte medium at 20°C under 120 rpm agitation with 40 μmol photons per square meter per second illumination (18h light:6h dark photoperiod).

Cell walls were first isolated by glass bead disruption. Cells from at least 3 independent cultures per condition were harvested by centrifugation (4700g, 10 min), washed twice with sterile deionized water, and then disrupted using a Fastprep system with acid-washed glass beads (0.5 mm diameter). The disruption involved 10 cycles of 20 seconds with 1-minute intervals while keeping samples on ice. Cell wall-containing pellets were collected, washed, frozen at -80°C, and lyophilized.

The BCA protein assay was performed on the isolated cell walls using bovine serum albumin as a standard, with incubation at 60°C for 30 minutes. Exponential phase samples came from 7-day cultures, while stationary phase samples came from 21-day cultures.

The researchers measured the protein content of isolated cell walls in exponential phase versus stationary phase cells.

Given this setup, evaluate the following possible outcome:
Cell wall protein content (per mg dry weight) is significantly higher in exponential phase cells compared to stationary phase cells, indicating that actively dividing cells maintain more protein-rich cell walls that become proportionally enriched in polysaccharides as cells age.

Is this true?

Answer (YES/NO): NO